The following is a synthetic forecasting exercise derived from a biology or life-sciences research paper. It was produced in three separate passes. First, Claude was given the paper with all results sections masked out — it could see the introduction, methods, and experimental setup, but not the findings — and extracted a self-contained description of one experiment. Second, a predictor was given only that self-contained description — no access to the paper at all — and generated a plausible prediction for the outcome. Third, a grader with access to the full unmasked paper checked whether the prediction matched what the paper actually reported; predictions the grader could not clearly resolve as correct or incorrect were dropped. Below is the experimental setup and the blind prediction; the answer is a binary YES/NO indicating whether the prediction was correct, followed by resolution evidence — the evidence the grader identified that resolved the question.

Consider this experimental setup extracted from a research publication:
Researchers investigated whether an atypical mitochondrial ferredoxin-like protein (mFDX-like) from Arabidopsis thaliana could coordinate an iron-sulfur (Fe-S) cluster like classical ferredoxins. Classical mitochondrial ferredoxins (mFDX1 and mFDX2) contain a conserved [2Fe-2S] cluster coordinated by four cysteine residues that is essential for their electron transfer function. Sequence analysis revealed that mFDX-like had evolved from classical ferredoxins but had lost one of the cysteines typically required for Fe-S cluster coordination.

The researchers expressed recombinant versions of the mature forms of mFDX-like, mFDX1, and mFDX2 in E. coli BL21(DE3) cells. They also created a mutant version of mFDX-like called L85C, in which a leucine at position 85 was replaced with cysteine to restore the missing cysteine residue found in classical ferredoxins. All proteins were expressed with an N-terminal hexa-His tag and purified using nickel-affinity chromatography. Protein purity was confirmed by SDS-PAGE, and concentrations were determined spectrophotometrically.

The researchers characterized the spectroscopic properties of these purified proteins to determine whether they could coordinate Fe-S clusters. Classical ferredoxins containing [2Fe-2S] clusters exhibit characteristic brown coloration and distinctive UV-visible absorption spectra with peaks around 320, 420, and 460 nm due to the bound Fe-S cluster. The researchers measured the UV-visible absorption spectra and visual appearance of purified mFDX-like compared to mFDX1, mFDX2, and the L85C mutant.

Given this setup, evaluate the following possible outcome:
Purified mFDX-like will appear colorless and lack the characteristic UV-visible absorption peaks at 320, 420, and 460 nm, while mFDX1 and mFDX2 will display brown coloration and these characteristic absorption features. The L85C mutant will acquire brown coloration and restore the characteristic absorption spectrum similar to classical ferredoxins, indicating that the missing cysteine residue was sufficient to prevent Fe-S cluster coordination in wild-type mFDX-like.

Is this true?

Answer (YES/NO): YES